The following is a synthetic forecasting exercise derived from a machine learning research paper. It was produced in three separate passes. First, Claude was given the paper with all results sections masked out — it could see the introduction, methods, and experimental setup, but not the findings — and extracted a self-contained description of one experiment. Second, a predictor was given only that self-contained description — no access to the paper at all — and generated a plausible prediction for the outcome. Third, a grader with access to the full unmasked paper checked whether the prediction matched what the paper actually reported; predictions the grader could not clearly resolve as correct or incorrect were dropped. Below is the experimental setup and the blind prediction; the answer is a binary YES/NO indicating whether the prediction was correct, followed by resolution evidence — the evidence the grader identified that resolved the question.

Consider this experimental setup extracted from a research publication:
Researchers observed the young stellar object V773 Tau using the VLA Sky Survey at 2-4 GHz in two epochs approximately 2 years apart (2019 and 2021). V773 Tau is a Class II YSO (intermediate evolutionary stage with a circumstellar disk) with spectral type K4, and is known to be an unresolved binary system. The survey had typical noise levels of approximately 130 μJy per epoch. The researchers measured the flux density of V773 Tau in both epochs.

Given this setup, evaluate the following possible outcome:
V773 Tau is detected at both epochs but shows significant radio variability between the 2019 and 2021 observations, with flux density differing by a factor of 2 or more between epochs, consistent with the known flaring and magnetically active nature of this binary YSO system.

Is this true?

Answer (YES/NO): YES